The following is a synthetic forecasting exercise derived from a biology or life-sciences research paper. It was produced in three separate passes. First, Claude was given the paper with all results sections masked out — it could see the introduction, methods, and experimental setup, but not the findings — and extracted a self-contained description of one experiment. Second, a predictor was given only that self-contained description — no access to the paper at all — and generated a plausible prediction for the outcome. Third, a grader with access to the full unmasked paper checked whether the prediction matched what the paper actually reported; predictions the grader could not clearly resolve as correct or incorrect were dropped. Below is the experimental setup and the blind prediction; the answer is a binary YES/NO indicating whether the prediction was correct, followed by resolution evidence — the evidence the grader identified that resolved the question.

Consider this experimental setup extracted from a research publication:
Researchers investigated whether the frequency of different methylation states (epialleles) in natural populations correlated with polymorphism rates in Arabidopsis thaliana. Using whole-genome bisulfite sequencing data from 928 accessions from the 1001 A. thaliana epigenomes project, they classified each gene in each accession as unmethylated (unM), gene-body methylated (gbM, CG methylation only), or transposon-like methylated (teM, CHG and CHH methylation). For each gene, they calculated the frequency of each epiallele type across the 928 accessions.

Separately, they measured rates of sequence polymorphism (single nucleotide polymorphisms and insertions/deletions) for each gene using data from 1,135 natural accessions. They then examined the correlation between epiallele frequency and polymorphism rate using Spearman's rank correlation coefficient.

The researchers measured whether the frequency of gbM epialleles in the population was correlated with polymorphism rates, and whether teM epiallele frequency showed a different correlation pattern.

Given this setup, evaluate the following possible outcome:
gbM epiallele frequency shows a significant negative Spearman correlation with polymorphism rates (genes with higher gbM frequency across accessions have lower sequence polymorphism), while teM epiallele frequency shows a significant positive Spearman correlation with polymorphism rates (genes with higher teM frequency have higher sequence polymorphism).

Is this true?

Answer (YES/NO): YES